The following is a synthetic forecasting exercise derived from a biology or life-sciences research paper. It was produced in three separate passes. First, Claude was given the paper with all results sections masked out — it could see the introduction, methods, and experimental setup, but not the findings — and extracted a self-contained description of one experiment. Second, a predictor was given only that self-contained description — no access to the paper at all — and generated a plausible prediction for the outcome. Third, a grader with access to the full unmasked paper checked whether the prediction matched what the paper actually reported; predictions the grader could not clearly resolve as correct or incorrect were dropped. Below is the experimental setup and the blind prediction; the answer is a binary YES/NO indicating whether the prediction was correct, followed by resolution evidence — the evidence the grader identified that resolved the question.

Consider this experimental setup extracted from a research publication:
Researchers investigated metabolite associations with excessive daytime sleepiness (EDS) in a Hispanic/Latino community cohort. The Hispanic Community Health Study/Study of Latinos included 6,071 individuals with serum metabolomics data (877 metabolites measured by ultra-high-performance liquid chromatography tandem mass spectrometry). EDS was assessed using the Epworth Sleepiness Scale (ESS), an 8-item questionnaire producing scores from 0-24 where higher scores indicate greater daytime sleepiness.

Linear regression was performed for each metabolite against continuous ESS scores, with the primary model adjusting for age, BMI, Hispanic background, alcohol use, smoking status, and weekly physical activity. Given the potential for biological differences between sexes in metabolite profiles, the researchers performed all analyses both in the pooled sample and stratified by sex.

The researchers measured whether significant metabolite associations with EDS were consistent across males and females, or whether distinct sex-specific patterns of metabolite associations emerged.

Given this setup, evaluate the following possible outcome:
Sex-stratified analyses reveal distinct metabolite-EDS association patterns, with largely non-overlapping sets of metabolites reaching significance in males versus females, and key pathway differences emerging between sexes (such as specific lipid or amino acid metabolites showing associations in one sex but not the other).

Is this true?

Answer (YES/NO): YES